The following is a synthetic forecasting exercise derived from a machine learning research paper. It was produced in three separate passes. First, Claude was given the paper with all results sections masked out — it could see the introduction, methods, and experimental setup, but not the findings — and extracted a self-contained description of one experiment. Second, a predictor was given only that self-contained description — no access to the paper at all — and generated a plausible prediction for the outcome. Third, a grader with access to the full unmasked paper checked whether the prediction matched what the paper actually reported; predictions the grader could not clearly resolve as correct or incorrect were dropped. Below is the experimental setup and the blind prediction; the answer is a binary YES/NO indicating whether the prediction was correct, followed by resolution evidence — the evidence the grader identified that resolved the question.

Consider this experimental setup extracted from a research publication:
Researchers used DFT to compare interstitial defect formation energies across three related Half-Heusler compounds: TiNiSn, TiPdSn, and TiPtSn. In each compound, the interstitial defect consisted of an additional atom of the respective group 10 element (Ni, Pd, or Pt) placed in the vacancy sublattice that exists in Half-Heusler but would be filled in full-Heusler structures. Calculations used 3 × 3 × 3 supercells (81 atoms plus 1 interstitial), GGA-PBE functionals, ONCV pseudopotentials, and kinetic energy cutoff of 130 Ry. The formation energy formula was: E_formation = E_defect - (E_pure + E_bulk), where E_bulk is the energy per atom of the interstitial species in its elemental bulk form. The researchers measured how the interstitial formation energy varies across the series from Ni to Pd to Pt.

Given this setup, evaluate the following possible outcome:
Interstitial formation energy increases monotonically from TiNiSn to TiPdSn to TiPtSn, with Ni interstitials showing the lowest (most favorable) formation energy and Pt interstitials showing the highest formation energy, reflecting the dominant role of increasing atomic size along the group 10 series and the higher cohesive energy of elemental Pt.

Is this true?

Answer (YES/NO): NO